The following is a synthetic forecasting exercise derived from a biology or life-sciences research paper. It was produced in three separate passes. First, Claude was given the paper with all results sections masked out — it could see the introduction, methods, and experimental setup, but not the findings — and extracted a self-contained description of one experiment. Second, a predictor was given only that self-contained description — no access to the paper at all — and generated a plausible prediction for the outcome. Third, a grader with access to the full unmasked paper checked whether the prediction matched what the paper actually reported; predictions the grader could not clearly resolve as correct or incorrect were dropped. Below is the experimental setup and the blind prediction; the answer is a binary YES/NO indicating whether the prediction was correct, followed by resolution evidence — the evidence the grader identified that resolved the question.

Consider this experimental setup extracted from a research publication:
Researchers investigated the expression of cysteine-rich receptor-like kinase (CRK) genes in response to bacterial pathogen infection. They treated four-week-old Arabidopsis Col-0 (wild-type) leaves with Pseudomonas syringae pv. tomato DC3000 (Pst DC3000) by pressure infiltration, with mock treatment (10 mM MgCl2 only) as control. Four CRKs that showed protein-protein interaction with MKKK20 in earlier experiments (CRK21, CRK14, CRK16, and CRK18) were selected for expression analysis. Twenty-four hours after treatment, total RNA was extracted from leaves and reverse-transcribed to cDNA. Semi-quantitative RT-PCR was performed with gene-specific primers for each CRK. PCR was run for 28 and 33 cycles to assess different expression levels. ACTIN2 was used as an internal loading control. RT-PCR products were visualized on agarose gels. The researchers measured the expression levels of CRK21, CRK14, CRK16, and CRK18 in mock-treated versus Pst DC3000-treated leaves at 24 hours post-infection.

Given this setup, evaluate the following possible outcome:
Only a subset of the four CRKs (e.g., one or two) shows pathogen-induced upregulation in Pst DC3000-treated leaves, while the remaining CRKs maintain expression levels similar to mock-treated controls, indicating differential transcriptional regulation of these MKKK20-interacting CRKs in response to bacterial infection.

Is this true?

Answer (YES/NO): NO